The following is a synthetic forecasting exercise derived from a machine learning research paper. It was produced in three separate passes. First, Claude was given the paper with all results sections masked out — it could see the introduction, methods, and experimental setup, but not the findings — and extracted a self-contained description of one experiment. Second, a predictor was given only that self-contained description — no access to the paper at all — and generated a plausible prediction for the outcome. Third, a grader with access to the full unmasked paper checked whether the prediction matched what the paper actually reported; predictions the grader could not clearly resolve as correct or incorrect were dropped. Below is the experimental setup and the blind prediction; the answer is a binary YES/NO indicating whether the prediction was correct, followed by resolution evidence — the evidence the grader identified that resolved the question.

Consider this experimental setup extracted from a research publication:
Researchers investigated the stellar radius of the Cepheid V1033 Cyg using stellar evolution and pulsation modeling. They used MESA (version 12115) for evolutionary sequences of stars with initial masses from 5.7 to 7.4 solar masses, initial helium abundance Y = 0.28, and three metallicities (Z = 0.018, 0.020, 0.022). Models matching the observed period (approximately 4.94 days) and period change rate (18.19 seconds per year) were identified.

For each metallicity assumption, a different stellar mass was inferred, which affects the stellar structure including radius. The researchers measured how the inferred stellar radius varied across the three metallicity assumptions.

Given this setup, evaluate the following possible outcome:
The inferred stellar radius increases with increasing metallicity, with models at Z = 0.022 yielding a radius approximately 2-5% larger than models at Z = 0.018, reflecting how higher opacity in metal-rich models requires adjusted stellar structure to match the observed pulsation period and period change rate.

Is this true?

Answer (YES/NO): YES